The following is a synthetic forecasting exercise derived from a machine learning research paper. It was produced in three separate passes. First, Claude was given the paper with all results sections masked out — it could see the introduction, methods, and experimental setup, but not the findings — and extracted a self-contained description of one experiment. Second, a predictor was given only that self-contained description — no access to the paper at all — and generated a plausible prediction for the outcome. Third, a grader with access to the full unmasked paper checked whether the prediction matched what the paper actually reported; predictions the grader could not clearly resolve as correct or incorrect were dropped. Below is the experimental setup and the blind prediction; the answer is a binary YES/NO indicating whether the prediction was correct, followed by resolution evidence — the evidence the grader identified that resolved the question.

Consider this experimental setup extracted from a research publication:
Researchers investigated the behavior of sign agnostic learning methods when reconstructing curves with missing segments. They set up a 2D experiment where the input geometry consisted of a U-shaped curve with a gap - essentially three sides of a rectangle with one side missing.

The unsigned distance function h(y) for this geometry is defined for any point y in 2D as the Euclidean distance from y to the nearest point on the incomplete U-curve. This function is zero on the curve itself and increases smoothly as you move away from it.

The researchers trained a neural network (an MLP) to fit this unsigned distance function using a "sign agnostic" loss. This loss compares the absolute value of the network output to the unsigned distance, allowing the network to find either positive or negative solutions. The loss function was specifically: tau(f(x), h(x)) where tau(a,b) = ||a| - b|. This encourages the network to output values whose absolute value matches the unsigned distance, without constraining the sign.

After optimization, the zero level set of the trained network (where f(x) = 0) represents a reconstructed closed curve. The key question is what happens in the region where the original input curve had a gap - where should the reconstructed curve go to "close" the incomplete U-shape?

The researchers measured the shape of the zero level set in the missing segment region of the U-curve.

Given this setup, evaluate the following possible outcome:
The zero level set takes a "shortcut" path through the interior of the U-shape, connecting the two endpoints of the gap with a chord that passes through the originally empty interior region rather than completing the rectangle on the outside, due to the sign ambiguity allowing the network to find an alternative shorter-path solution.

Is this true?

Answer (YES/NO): NO